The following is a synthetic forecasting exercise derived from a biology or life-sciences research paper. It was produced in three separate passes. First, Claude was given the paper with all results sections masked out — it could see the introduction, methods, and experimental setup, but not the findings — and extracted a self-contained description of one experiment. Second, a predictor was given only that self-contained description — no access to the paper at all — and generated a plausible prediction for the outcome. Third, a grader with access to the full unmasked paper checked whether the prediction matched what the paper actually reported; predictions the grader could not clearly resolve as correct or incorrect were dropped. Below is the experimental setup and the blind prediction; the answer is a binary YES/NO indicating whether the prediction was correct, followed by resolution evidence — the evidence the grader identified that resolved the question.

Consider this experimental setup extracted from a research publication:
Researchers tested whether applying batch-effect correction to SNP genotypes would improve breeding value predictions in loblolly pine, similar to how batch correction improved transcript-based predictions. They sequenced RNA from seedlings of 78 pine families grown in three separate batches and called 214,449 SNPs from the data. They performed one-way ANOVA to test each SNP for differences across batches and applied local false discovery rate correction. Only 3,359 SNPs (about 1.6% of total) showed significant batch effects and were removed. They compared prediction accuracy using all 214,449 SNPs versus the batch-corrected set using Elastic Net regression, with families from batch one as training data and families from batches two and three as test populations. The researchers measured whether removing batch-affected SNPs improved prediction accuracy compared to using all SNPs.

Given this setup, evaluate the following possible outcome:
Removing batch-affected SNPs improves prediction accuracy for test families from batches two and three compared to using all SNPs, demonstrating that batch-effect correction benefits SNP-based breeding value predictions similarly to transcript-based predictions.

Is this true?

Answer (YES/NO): NO